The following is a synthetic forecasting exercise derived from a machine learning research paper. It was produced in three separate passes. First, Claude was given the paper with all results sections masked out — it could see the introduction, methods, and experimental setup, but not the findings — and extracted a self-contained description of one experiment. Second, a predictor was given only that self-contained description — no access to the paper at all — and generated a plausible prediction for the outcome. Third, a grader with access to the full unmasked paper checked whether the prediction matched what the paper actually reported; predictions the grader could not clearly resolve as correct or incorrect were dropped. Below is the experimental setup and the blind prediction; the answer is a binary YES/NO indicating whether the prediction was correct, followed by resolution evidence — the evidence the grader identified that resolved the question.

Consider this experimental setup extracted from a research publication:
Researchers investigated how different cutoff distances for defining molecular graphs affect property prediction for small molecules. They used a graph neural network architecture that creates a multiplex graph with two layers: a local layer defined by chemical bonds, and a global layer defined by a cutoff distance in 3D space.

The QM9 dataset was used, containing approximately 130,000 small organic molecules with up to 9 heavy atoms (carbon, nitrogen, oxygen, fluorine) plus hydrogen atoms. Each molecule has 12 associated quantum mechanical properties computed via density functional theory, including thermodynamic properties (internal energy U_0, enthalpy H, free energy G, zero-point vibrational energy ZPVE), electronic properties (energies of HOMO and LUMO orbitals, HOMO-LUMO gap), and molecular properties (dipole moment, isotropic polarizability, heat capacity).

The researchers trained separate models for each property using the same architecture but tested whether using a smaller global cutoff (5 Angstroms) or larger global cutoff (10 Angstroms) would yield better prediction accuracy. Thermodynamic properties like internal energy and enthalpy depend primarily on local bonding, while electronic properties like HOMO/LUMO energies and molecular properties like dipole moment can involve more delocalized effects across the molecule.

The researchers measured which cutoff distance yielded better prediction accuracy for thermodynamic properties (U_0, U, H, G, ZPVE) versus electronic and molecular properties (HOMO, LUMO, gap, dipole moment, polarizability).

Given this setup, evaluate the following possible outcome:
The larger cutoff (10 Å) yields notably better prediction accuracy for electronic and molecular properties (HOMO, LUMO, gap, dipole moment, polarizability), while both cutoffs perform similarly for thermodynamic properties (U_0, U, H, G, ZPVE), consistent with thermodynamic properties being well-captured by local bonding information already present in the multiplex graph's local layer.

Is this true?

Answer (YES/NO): NO